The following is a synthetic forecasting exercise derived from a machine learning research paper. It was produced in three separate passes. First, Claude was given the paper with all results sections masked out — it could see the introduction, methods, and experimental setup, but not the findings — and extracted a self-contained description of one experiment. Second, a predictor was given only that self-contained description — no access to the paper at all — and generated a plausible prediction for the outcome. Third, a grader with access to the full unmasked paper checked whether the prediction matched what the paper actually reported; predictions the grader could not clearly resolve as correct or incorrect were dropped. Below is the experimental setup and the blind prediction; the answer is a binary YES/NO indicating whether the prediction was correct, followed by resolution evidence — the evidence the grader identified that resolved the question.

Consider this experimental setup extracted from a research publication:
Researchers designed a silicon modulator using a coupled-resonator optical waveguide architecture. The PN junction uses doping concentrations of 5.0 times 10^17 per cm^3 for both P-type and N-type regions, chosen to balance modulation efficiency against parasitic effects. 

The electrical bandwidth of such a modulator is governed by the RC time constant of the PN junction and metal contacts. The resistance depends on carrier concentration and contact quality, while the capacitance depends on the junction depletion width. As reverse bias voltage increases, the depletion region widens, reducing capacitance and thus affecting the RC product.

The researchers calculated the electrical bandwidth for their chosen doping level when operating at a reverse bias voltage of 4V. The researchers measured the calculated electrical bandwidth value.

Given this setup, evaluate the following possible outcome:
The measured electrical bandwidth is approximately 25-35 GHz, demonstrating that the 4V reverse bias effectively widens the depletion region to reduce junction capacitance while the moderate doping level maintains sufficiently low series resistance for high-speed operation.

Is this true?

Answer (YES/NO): NO